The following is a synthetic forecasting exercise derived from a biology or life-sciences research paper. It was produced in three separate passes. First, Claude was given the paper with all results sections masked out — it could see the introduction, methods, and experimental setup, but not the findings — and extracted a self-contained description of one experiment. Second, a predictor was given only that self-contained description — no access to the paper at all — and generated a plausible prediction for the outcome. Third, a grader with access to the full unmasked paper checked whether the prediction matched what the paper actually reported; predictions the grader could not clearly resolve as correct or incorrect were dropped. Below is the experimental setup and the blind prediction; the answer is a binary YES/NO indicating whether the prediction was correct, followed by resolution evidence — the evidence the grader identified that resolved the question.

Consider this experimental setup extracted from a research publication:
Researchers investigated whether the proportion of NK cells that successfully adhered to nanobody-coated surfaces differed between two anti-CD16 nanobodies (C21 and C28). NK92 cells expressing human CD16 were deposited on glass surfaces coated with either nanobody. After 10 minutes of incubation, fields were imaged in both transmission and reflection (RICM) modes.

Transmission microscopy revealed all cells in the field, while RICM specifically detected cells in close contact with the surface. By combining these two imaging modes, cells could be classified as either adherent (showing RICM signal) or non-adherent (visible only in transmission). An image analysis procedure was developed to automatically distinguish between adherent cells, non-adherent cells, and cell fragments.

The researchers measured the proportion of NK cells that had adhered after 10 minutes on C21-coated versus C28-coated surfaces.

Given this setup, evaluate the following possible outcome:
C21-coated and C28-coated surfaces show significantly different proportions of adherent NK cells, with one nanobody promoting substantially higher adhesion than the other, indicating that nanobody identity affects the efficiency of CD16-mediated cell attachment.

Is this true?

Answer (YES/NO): YES